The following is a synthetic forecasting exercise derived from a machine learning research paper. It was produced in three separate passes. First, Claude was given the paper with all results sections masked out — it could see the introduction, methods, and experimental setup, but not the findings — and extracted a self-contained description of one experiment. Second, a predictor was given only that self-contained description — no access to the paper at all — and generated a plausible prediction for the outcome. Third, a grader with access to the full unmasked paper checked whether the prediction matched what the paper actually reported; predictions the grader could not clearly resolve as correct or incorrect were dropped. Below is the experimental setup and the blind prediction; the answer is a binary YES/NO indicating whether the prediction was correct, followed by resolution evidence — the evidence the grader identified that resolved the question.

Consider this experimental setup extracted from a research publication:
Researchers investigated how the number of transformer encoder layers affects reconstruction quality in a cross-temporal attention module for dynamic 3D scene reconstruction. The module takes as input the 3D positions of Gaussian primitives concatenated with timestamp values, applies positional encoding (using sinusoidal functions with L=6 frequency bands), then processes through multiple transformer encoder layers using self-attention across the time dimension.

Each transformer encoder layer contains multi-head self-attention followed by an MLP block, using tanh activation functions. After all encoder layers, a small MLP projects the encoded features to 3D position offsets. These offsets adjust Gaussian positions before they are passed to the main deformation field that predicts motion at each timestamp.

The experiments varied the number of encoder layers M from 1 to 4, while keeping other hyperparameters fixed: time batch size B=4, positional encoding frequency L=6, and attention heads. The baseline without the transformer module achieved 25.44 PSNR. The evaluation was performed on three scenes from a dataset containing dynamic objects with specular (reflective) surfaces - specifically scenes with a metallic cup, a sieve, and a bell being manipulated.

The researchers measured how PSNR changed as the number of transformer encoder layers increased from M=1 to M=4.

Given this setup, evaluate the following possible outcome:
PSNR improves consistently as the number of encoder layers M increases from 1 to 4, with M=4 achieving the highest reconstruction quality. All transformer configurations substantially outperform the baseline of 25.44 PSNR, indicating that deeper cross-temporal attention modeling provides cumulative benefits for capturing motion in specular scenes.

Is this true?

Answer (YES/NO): NO